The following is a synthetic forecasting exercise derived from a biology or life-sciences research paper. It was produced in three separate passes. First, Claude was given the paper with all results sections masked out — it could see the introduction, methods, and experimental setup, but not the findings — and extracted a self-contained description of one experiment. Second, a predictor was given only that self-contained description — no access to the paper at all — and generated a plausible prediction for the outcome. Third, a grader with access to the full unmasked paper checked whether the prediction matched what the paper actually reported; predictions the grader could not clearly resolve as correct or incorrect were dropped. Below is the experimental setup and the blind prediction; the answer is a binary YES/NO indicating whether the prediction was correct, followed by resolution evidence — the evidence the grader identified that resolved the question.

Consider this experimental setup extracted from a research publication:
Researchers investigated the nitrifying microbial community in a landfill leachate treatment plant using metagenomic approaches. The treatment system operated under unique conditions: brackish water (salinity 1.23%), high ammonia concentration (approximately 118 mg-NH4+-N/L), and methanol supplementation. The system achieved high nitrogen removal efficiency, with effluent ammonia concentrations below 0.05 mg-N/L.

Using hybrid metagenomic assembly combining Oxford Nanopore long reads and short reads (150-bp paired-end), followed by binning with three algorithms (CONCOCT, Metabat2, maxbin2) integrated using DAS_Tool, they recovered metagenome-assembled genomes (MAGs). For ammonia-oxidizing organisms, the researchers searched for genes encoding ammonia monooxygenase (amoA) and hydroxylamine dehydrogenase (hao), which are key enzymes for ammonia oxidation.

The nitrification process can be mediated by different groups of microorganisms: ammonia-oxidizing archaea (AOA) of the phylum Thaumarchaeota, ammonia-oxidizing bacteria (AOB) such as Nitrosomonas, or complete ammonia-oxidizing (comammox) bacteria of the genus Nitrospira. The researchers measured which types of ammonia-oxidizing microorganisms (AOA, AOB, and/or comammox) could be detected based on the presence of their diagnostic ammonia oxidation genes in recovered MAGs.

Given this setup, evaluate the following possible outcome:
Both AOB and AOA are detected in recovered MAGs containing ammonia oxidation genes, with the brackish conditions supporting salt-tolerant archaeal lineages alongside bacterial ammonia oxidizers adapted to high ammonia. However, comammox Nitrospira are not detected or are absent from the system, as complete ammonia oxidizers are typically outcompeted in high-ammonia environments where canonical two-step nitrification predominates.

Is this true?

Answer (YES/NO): NO